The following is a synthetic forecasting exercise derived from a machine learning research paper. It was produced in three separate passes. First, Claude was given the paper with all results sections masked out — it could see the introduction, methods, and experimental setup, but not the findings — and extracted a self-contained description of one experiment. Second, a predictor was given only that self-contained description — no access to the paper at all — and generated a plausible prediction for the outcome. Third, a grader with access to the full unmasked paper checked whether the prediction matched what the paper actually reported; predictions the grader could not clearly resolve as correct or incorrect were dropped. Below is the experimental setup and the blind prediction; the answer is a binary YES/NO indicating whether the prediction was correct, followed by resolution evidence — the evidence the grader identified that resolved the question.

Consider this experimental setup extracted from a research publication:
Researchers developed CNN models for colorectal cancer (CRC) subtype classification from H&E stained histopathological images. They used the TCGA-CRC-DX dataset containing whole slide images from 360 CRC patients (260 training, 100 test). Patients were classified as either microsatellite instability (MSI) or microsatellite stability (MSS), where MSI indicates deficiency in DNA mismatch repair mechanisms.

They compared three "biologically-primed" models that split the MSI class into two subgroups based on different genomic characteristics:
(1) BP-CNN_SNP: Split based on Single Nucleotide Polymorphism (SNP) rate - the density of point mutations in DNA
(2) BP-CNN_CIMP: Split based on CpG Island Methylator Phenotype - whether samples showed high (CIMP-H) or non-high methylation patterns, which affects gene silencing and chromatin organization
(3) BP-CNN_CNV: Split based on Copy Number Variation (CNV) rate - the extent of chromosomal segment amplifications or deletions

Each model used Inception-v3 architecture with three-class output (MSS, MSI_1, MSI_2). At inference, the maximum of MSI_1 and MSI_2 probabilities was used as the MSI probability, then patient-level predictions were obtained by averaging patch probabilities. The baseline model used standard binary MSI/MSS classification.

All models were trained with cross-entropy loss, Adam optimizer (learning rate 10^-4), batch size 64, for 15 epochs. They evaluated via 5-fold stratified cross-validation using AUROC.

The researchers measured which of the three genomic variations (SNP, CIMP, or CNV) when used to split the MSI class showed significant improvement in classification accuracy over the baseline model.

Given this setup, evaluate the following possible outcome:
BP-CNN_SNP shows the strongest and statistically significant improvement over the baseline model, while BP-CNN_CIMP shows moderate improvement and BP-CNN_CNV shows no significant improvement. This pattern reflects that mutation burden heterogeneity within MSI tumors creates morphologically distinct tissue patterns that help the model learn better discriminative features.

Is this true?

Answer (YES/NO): NO